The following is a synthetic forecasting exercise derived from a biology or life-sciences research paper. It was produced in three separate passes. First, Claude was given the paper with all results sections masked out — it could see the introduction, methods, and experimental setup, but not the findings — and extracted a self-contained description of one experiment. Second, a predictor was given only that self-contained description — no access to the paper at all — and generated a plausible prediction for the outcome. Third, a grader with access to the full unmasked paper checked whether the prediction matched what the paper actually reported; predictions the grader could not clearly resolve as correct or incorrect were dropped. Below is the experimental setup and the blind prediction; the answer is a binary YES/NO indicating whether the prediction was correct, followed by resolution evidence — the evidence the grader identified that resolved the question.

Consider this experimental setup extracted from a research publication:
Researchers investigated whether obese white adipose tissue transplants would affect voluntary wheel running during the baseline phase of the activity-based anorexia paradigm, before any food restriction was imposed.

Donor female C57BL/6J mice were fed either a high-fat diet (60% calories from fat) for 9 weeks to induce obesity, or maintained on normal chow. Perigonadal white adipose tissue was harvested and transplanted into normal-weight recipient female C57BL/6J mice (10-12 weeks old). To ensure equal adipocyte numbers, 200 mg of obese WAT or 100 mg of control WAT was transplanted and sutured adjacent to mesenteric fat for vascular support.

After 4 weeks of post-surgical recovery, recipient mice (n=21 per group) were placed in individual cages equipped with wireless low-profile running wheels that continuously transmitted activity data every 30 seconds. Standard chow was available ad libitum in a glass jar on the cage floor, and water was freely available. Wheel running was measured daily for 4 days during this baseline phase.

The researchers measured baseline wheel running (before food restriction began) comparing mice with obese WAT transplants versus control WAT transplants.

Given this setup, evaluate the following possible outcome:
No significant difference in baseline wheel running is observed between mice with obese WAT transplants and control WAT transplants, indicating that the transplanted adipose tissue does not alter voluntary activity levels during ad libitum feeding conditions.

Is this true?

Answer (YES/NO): YES